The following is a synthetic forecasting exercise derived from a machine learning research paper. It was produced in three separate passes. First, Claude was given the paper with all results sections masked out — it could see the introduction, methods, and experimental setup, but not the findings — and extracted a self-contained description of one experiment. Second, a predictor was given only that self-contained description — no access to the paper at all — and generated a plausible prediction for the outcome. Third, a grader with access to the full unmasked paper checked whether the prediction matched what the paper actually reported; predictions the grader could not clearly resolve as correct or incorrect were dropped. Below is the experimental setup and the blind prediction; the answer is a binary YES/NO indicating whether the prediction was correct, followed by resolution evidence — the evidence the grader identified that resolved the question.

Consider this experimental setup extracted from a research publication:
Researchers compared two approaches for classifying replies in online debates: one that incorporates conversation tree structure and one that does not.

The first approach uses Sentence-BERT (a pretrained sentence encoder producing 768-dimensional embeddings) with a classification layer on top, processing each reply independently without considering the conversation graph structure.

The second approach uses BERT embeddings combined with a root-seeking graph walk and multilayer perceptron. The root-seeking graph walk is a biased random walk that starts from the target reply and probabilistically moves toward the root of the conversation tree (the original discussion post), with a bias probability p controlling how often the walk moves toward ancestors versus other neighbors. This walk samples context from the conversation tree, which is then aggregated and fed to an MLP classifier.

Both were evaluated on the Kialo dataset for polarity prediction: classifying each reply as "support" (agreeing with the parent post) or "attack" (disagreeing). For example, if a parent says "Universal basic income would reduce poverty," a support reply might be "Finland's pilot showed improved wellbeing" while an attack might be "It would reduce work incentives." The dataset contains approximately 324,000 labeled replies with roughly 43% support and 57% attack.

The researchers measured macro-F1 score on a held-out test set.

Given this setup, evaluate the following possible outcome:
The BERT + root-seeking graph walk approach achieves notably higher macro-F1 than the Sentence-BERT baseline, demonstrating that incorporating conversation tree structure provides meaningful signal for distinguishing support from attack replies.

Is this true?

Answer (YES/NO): NO